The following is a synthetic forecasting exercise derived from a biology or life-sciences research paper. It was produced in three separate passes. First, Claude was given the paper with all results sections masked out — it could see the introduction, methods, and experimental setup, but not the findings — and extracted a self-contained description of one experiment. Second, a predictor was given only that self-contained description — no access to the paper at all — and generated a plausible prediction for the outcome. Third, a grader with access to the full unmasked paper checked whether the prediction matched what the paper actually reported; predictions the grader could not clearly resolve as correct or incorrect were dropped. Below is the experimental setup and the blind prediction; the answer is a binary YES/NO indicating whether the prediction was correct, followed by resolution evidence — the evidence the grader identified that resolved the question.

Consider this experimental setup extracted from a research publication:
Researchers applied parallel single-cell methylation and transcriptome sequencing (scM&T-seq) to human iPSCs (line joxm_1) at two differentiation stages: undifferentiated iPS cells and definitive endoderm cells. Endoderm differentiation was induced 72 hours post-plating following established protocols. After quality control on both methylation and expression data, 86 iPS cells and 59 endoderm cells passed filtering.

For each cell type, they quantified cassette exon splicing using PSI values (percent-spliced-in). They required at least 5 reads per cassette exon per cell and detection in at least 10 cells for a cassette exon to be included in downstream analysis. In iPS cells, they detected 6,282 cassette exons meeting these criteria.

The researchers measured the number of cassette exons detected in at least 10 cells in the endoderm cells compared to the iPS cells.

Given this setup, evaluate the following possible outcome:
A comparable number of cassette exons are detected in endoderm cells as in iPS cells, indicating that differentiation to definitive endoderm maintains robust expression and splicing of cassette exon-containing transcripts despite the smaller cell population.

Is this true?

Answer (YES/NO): NO